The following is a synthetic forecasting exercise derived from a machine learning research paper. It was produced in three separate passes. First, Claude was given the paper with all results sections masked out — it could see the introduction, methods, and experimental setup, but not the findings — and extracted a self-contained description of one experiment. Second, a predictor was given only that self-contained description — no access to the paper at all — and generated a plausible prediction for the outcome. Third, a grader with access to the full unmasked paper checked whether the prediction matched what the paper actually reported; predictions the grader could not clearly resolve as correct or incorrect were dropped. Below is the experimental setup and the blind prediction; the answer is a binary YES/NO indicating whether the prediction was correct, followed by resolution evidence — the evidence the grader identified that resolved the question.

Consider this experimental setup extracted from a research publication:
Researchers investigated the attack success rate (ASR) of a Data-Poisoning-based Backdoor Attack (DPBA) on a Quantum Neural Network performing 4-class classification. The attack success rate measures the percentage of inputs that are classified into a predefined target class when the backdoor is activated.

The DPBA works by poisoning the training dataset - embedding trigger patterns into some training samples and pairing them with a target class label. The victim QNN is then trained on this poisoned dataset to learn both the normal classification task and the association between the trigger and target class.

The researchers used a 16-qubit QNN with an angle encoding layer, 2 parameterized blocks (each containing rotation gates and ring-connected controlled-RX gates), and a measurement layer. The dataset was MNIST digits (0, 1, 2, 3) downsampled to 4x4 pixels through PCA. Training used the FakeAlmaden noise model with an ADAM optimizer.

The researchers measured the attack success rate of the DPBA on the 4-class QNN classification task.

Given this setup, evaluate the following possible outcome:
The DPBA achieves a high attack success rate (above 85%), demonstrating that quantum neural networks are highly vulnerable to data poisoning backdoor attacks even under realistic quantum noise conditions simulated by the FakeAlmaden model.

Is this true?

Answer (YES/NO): NO